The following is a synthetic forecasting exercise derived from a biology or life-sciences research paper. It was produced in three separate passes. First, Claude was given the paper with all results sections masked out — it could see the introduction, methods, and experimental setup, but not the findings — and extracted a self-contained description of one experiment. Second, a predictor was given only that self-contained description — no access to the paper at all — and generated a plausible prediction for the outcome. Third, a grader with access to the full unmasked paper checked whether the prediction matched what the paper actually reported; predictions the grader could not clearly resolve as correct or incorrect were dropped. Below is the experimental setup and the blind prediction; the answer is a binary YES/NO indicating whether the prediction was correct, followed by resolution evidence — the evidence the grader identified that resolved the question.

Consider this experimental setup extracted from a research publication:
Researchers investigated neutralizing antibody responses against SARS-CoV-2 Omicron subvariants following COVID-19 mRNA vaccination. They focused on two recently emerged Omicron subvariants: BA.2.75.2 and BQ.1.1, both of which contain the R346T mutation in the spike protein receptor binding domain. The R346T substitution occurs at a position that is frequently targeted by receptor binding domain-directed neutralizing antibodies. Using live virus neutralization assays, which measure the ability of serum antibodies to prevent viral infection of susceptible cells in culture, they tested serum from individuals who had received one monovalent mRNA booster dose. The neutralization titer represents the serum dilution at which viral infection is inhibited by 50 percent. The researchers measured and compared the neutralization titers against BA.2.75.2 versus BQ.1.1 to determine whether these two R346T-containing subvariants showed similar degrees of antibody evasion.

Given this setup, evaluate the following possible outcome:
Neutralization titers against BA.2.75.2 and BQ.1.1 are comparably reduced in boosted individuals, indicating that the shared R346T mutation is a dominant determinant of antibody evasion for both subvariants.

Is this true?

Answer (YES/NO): YES